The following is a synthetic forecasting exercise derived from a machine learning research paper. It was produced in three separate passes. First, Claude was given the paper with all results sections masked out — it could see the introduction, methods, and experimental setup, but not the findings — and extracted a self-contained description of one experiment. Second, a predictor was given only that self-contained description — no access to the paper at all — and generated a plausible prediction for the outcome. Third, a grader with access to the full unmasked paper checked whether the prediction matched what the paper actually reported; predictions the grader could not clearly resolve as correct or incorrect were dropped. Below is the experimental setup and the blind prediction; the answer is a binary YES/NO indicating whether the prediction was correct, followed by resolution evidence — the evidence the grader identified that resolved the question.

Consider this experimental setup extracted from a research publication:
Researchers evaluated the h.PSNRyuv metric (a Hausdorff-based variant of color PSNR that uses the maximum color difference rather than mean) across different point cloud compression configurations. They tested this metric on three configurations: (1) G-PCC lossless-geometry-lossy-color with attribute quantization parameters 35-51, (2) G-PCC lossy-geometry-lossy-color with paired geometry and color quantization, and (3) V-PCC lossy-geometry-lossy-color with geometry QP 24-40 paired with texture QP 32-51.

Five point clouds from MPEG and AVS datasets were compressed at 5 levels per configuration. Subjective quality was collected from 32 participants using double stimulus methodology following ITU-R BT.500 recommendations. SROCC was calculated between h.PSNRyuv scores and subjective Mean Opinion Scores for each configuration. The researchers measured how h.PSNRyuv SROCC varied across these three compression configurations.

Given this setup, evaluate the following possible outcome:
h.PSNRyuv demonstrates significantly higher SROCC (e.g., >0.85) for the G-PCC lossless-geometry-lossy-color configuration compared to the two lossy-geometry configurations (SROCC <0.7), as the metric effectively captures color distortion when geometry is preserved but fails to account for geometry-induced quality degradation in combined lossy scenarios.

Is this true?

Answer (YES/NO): NO